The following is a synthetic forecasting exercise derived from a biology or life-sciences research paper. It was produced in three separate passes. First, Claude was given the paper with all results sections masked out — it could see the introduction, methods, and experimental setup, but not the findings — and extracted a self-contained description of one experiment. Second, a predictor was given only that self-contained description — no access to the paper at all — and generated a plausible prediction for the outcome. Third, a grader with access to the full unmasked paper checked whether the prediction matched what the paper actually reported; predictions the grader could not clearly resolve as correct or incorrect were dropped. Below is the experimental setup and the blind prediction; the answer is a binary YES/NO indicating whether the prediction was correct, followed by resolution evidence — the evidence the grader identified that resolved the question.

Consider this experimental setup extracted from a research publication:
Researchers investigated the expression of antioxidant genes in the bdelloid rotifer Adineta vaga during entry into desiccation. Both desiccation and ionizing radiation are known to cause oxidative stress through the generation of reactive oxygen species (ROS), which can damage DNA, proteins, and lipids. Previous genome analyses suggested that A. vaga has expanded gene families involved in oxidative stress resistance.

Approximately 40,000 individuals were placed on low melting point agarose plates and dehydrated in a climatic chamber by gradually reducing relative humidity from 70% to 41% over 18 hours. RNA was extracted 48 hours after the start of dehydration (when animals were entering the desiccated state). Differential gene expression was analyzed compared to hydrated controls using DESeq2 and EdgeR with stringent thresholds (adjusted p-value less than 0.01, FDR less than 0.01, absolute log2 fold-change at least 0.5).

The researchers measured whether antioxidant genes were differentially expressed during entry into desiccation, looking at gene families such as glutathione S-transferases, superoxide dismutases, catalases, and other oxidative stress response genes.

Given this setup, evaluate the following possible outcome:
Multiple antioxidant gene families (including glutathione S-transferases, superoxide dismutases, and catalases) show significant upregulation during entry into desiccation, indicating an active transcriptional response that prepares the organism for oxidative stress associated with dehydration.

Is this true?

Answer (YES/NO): NO